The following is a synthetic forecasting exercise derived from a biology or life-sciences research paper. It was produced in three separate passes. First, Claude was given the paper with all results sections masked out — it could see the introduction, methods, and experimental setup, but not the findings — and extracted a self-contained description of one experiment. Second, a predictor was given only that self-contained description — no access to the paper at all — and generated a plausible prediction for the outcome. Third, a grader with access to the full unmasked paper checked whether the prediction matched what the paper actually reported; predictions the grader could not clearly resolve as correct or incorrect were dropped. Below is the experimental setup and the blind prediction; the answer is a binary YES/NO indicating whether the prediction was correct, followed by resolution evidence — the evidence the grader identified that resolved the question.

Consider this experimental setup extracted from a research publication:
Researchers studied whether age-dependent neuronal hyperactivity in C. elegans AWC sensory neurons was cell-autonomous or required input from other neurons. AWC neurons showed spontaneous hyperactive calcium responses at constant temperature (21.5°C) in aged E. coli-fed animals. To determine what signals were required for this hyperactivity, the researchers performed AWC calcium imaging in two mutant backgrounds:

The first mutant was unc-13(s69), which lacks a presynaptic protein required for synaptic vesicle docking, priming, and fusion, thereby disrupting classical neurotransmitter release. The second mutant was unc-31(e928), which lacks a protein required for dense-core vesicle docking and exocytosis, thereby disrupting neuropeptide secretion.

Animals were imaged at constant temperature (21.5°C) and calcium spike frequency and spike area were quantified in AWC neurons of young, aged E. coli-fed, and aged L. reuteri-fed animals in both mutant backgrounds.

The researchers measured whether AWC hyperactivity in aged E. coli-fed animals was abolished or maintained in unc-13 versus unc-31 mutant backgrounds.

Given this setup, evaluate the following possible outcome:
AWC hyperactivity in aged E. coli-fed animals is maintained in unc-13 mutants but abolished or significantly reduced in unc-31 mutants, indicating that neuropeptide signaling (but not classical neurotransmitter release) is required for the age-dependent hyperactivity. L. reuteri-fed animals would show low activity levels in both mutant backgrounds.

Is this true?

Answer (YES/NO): NO